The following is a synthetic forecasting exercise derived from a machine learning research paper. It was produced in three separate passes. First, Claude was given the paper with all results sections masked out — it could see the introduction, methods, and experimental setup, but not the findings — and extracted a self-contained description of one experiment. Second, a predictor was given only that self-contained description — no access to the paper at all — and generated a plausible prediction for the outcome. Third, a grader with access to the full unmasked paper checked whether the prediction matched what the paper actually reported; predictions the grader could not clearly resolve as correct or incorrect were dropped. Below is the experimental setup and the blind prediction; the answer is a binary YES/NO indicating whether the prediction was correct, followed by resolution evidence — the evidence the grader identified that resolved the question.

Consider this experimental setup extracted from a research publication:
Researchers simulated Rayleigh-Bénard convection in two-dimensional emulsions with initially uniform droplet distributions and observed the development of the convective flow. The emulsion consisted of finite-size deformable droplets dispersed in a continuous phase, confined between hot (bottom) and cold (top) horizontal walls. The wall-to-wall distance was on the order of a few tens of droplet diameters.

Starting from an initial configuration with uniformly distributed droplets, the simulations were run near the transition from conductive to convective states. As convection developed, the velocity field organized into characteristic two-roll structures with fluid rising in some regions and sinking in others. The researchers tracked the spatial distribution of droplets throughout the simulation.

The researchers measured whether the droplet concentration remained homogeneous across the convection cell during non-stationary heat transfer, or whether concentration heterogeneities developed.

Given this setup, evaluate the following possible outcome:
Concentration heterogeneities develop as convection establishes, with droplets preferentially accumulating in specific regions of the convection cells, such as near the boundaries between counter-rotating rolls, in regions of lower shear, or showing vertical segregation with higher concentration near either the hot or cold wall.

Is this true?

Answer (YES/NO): YES